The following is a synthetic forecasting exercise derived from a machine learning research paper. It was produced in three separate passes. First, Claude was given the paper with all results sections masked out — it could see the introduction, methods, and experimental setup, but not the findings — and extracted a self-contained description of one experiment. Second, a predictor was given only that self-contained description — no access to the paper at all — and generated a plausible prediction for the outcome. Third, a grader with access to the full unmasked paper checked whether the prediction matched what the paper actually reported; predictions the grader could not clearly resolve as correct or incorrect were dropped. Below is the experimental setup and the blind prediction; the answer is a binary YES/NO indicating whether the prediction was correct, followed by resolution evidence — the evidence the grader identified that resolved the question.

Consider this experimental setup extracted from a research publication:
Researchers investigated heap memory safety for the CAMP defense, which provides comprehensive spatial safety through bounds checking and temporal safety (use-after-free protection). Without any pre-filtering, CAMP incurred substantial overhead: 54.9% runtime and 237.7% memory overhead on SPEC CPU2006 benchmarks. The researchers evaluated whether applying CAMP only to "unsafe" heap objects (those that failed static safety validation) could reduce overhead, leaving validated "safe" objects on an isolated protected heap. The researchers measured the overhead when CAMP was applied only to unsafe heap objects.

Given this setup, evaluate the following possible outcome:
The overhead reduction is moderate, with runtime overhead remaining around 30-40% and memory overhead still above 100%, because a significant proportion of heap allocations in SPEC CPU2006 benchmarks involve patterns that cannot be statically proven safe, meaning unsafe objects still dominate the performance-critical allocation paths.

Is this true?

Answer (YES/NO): NO